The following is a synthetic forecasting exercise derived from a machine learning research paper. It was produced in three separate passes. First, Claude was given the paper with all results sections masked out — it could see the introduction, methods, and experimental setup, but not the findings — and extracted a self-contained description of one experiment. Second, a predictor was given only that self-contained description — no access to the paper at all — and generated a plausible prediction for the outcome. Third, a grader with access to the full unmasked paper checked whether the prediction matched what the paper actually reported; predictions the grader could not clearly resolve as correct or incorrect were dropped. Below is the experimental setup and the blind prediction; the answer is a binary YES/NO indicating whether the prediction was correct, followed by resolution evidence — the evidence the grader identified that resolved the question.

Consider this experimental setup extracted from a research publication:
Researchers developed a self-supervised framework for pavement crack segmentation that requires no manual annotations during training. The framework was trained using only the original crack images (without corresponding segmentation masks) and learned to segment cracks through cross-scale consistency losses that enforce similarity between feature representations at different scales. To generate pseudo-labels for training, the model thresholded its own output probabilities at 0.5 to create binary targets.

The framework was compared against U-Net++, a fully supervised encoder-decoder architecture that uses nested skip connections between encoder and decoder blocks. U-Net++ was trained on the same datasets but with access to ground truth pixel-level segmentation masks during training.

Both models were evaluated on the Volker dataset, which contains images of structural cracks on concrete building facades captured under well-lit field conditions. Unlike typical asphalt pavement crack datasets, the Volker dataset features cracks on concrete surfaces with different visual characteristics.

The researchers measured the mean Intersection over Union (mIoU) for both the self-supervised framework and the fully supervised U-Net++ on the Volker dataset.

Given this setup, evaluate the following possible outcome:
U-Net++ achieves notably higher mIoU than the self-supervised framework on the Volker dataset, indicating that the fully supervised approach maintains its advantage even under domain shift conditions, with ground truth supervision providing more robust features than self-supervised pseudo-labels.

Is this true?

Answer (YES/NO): NO